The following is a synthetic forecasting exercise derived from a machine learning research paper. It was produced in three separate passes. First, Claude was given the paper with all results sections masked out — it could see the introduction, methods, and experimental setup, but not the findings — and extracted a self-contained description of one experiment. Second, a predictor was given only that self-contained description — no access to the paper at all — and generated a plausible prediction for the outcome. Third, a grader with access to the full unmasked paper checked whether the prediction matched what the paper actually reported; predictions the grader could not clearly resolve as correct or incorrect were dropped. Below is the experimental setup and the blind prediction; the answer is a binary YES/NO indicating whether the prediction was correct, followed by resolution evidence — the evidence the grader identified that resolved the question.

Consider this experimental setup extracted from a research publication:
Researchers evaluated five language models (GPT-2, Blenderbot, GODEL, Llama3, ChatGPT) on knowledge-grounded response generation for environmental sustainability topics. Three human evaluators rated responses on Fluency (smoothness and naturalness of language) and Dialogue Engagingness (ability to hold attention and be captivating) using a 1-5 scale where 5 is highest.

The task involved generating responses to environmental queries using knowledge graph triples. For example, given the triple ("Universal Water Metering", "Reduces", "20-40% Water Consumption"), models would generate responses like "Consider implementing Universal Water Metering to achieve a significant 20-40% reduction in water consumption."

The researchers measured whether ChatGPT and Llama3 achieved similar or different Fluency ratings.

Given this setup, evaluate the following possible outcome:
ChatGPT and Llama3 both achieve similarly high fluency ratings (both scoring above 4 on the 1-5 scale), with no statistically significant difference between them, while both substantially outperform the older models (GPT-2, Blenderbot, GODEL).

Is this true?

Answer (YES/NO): YES